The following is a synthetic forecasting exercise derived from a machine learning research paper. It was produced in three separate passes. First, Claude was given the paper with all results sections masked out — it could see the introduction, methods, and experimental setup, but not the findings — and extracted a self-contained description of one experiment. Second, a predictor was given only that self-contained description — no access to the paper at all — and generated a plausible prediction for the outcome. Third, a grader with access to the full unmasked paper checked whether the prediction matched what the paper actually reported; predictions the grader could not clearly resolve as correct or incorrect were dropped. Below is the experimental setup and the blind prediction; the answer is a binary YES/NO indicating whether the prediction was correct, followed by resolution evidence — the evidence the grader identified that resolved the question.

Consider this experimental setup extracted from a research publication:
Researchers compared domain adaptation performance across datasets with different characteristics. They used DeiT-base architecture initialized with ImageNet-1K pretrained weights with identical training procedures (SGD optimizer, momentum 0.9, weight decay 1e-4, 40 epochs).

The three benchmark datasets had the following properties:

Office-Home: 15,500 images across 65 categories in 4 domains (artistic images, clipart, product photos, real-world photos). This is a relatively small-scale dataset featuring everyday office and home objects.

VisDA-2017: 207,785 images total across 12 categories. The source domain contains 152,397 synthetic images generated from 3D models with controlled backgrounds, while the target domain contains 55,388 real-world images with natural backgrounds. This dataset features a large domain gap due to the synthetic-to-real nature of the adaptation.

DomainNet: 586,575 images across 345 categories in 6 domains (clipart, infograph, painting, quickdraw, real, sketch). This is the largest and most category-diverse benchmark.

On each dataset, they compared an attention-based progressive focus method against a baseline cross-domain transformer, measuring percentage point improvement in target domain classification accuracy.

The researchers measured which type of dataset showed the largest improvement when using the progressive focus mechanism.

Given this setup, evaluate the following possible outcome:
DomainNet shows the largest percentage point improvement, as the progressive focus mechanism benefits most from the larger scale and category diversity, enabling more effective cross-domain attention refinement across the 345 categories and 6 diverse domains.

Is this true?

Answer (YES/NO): NO